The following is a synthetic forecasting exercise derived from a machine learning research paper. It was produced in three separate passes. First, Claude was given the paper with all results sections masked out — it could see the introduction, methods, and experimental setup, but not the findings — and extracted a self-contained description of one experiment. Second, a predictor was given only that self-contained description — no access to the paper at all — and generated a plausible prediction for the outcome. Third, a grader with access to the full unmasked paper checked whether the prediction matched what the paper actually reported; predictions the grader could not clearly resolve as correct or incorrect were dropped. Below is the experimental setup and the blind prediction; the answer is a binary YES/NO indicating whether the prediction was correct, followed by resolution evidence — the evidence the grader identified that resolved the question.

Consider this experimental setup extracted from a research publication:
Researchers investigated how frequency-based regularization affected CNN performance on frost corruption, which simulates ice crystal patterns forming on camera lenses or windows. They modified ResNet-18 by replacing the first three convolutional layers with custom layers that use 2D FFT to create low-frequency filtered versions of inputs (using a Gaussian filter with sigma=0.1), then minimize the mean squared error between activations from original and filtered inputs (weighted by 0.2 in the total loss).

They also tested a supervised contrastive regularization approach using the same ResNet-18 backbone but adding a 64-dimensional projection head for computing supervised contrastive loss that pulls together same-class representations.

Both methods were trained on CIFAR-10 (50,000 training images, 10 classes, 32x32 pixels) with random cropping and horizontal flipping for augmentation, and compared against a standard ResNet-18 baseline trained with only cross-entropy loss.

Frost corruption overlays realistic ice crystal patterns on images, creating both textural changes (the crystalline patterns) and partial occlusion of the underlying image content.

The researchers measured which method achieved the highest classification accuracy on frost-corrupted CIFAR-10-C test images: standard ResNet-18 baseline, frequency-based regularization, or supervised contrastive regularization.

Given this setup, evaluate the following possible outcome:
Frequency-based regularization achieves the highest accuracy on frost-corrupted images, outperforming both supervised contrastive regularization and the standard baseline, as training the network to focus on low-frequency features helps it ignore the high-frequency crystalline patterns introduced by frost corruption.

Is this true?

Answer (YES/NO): YES